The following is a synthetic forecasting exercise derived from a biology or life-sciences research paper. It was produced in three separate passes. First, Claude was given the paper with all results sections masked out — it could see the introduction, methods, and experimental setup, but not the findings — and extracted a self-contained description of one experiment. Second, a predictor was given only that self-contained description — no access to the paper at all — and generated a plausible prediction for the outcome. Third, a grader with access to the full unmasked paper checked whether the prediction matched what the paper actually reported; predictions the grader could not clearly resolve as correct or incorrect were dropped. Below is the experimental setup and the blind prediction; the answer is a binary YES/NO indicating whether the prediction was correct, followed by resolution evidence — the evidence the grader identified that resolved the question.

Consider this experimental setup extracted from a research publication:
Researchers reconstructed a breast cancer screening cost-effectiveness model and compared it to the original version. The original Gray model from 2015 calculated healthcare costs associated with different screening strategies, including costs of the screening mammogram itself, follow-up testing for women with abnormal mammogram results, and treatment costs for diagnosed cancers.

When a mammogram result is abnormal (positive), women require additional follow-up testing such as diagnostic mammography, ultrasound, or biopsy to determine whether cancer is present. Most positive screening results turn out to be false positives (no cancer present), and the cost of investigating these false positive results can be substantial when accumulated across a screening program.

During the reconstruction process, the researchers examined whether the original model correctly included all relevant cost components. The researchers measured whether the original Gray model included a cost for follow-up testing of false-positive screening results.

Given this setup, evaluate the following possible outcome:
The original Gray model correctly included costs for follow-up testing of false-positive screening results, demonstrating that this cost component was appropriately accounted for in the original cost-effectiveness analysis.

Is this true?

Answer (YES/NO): NO